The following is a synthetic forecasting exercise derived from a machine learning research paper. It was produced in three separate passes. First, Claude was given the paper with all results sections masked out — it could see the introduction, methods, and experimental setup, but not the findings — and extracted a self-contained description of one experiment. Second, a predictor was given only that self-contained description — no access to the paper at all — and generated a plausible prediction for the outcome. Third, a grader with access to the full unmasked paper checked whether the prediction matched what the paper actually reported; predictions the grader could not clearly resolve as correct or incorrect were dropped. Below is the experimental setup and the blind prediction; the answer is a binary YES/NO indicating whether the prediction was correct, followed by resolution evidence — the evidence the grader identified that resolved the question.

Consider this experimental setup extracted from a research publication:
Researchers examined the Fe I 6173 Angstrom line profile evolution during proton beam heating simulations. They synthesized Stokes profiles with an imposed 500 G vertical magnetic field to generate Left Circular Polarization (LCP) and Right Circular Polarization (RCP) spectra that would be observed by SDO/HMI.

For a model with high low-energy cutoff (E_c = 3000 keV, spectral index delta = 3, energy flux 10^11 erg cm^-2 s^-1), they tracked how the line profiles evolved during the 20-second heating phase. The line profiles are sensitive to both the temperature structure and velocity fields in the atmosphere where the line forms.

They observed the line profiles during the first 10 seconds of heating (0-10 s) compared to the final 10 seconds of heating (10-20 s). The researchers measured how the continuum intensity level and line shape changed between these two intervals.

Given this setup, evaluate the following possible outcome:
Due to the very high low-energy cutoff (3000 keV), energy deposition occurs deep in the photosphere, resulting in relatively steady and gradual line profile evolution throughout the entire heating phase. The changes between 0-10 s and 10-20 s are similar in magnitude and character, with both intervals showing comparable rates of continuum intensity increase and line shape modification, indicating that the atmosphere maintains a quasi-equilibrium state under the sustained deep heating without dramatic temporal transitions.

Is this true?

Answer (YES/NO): NO